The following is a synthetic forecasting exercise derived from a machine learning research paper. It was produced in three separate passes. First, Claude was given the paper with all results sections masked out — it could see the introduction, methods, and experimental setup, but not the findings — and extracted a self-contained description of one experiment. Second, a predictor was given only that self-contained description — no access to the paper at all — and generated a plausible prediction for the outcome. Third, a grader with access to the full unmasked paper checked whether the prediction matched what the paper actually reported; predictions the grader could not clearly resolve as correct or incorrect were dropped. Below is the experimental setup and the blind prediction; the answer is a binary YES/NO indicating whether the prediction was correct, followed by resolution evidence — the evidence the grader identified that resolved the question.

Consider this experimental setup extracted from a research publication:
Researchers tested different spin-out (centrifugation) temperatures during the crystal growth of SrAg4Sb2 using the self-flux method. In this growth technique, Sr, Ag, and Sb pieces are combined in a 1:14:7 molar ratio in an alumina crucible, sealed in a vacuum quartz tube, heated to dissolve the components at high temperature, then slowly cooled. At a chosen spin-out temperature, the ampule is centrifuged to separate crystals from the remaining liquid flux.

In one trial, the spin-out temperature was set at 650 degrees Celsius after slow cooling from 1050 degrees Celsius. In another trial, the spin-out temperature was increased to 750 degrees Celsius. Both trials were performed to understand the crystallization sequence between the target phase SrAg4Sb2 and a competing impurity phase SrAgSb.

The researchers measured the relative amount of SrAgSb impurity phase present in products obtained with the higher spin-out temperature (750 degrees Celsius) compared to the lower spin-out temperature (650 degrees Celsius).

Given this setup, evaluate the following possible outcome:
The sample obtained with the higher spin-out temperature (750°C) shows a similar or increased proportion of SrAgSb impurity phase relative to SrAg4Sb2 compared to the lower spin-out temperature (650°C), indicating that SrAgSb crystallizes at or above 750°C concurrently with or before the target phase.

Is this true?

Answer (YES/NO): YES